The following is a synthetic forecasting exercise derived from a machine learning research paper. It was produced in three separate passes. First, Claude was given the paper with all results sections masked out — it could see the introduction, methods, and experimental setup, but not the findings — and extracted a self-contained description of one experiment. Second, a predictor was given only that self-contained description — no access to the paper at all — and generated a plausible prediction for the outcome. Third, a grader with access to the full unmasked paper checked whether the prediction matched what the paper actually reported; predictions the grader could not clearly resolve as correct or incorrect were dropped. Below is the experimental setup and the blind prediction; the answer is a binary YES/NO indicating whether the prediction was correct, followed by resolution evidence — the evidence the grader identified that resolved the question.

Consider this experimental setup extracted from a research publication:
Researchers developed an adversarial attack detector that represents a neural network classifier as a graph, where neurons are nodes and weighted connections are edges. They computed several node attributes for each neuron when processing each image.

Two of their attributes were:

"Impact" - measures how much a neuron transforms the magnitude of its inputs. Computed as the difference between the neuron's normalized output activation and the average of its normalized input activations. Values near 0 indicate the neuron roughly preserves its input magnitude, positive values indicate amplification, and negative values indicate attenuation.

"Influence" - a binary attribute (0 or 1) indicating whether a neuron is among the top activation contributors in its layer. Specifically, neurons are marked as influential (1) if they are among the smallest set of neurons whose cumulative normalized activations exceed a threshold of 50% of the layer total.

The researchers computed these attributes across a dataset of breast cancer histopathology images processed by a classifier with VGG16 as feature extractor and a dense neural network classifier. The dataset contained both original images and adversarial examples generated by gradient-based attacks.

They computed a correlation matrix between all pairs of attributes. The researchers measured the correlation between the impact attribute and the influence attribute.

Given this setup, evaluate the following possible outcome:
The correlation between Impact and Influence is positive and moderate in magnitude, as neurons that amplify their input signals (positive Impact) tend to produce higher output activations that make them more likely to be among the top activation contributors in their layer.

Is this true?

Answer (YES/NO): NO